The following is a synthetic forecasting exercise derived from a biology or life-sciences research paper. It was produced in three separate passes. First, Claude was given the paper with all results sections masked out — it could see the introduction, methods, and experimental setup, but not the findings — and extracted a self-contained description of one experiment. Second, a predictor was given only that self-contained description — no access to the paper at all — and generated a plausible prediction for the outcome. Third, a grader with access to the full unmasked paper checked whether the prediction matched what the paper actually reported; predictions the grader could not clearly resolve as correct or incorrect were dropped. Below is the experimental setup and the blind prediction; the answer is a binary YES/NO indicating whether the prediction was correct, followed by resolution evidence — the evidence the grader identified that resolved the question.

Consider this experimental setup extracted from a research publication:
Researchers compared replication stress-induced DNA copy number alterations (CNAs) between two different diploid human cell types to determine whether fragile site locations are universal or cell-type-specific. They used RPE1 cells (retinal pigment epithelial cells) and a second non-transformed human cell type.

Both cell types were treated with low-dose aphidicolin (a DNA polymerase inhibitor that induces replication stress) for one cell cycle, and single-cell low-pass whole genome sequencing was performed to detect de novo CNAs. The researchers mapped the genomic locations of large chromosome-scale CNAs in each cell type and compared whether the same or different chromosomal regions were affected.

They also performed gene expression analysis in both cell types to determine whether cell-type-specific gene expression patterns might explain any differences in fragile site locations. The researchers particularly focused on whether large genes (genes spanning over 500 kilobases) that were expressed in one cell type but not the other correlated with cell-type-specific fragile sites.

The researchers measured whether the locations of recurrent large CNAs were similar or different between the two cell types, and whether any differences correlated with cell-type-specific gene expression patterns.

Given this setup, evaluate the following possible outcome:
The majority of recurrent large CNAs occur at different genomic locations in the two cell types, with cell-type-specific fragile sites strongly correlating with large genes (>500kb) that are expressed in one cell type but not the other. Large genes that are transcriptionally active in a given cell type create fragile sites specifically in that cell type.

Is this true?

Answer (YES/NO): NO